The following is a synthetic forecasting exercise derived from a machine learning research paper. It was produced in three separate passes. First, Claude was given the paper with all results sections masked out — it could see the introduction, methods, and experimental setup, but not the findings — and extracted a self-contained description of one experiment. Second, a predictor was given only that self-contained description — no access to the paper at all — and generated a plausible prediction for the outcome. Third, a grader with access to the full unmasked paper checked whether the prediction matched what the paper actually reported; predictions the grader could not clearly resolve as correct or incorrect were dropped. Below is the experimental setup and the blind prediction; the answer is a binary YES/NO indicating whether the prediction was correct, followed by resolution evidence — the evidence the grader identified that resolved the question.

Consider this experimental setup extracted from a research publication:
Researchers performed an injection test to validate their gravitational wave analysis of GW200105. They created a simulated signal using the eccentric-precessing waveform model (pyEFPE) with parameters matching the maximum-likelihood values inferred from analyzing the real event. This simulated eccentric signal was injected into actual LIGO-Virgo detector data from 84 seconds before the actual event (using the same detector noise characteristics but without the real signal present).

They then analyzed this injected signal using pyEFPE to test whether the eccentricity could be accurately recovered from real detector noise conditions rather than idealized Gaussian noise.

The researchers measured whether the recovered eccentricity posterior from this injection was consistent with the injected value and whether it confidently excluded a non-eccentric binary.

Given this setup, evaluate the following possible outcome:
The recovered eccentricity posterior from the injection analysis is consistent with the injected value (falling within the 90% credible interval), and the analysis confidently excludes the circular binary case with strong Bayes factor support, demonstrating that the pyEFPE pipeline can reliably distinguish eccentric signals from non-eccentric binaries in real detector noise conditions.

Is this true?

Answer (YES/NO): YES